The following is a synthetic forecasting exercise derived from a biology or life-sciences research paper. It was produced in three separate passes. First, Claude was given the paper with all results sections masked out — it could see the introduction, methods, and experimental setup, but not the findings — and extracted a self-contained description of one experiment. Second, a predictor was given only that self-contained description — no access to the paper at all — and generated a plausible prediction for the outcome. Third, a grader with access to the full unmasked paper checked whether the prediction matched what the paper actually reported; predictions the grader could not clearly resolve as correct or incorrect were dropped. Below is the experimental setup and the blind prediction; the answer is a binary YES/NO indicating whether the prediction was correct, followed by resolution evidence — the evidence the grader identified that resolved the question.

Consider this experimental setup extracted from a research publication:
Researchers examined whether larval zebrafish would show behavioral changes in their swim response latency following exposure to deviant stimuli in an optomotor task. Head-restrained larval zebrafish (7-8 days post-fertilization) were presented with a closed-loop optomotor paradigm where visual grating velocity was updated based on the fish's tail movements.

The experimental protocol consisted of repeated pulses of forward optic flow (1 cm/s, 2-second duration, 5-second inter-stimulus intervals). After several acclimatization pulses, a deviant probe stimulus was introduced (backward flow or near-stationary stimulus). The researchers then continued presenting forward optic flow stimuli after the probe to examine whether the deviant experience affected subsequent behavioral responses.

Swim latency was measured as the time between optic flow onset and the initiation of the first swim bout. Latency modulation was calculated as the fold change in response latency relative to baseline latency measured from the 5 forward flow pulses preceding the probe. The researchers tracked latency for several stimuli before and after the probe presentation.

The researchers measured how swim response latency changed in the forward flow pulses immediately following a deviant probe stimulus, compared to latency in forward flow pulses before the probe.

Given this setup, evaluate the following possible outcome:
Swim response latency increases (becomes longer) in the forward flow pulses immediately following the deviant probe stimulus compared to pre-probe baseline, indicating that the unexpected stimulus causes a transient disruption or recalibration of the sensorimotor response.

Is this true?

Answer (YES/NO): YES